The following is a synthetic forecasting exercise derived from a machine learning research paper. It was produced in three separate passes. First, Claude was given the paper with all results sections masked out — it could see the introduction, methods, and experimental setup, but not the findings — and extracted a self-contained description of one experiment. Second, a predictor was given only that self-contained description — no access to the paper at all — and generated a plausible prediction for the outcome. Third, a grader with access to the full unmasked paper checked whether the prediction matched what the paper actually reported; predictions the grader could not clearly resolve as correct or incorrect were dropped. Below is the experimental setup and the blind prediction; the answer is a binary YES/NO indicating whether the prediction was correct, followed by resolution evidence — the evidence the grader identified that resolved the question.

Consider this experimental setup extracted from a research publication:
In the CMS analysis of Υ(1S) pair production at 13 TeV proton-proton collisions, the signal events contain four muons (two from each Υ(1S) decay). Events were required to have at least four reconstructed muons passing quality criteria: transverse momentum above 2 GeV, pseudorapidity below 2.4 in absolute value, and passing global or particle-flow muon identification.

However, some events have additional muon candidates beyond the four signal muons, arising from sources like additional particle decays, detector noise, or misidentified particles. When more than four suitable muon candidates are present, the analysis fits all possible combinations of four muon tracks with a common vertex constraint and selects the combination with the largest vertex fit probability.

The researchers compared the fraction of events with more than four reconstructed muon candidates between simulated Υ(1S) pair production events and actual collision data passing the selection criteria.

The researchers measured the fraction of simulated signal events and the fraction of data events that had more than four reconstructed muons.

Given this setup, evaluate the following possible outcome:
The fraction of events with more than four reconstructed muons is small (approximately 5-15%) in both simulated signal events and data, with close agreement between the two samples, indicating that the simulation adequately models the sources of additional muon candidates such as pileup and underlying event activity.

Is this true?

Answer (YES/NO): NO